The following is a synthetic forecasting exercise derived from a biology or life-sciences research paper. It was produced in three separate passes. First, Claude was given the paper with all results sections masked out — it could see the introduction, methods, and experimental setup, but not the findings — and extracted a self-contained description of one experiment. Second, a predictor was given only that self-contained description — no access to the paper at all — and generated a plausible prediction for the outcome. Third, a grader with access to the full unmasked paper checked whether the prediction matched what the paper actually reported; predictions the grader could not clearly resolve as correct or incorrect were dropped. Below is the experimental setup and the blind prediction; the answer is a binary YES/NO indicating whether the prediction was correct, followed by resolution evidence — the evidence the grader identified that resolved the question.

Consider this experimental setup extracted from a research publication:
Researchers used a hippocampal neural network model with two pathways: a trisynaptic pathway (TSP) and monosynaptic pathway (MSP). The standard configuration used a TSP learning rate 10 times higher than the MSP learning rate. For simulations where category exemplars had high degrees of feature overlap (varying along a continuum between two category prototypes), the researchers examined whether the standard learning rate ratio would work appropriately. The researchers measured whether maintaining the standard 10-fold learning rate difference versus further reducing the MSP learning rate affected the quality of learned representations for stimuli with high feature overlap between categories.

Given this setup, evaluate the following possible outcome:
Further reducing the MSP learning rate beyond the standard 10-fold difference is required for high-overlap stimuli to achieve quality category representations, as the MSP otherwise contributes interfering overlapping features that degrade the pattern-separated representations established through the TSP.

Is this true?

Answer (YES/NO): NO